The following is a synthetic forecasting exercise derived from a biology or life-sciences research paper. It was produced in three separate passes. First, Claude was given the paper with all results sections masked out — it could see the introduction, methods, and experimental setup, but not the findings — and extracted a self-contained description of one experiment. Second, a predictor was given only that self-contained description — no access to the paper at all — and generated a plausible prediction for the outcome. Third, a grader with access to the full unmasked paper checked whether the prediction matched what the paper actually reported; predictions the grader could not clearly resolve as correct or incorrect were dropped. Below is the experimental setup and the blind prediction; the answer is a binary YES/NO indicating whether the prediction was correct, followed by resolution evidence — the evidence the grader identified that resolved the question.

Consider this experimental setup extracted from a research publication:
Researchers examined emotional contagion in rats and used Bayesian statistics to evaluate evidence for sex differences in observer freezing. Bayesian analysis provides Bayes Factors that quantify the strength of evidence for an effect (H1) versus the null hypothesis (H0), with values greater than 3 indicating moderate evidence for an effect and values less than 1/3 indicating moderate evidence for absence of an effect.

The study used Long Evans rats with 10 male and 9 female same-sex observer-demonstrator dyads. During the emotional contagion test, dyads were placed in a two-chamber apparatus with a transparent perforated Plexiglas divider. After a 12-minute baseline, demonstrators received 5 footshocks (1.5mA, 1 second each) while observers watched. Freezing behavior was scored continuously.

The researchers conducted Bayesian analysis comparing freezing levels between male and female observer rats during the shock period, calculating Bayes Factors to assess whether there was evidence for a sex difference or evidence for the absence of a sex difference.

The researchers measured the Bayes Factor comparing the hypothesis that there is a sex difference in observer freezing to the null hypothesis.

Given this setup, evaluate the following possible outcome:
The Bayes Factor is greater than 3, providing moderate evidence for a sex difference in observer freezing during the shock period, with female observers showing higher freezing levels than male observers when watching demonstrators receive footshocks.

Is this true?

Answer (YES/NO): NO